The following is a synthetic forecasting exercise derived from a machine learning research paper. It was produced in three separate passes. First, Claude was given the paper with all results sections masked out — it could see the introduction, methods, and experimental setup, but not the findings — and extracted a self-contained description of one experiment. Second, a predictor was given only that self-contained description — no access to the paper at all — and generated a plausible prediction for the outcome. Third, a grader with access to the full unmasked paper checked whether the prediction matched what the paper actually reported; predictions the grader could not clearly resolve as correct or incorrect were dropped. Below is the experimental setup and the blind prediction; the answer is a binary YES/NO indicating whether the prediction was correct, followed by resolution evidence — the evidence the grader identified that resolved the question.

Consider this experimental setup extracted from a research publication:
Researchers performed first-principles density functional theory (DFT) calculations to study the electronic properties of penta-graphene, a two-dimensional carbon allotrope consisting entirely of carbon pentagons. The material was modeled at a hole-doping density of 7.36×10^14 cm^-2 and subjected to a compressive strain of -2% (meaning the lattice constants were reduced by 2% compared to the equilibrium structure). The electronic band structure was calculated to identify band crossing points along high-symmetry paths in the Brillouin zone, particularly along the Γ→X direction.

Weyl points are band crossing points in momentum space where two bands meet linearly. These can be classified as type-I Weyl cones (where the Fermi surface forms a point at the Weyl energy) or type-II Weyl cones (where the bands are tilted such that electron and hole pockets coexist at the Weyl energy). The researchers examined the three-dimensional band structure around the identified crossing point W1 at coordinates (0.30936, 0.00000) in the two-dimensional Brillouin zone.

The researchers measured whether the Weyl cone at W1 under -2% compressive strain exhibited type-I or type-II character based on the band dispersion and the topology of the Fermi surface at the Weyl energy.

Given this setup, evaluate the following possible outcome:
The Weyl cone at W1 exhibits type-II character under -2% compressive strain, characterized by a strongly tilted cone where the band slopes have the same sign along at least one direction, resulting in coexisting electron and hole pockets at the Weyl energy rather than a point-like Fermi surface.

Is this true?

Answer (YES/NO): NO